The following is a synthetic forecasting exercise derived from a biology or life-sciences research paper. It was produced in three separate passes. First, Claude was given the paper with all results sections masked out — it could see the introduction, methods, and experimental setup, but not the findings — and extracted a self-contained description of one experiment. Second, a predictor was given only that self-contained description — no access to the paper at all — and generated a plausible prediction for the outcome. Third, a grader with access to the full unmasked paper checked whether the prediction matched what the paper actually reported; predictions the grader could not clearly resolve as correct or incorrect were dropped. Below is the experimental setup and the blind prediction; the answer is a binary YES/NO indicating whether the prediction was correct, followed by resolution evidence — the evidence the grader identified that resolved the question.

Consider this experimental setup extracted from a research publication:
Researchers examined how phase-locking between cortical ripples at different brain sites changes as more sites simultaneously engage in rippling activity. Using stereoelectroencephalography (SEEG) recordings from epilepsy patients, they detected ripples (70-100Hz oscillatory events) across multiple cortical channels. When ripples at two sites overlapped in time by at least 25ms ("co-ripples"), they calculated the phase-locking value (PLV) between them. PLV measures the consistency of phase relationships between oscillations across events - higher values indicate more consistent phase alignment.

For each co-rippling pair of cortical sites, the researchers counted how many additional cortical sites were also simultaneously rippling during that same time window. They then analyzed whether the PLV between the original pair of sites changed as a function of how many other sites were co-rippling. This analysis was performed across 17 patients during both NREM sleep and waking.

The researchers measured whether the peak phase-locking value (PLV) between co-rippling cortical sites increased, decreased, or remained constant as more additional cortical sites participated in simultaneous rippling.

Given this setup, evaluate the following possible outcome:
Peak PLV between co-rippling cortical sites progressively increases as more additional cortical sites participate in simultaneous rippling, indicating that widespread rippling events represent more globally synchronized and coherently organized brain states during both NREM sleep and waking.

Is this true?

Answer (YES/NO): YES